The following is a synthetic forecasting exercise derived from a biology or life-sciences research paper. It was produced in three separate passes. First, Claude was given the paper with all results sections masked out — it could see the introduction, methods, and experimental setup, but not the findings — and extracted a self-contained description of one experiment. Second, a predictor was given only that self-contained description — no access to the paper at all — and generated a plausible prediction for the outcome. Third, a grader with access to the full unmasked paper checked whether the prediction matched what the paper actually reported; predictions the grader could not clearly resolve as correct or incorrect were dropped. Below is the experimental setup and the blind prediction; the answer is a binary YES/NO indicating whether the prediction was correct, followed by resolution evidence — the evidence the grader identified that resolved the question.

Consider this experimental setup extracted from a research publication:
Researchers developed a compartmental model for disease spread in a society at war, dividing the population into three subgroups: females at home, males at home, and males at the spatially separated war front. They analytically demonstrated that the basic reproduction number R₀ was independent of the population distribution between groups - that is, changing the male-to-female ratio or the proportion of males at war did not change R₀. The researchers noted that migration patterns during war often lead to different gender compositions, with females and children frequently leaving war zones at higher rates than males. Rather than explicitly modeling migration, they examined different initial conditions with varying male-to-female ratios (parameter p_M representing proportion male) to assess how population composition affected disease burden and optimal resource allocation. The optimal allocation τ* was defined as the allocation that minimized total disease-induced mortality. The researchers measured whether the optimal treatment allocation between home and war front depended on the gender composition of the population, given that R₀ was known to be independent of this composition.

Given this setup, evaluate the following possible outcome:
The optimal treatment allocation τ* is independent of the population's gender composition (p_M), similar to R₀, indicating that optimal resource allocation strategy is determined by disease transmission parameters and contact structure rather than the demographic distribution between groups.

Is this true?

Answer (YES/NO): NO